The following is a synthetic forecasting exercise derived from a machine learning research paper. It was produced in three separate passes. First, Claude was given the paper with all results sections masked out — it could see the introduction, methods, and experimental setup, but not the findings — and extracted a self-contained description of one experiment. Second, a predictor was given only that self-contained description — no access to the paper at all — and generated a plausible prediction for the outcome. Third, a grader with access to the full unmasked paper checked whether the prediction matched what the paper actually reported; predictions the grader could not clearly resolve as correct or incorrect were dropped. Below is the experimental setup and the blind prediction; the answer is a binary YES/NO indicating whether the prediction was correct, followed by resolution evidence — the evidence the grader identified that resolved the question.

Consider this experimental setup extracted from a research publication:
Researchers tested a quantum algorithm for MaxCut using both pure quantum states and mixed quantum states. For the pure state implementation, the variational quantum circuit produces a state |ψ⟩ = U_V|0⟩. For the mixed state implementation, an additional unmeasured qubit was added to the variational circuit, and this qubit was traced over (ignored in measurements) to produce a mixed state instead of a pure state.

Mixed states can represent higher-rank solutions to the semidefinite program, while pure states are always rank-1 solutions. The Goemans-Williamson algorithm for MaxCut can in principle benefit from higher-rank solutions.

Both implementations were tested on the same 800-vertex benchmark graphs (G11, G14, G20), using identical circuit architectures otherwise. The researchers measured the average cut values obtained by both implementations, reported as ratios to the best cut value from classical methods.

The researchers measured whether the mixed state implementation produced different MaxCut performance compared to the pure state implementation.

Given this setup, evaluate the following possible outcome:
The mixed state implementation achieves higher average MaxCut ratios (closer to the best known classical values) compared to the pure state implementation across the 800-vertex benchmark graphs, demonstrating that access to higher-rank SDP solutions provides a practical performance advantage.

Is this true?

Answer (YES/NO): YES